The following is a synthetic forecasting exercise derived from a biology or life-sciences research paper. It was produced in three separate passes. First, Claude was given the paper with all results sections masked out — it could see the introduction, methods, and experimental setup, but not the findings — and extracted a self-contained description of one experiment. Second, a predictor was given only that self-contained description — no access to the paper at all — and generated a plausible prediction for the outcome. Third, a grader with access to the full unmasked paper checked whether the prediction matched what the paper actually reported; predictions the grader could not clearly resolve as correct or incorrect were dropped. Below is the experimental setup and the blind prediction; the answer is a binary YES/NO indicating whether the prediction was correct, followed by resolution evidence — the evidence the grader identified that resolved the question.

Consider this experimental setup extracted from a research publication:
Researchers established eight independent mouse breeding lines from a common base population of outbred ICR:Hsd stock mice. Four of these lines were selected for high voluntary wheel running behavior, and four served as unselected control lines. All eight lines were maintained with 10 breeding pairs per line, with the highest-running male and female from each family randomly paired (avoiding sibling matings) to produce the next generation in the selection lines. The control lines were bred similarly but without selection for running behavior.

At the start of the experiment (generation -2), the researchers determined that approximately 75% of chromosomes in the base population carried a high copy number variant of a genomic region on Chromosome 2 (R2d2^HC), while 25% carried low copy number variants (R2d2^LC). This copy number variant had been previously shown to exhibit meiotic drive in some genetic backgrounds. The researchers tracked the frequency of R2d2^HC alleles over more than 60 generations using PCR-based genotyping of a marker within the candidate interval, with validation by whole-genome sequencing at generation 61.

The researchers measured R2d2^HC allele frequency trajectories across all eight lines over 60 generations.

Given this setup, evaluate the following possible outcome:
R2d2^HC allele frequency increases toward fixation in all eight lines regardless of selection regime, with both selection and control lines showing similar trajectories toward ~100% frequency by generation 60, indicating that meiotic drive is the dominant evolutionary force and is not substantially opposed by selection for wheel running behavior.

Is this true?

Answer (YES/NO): NO